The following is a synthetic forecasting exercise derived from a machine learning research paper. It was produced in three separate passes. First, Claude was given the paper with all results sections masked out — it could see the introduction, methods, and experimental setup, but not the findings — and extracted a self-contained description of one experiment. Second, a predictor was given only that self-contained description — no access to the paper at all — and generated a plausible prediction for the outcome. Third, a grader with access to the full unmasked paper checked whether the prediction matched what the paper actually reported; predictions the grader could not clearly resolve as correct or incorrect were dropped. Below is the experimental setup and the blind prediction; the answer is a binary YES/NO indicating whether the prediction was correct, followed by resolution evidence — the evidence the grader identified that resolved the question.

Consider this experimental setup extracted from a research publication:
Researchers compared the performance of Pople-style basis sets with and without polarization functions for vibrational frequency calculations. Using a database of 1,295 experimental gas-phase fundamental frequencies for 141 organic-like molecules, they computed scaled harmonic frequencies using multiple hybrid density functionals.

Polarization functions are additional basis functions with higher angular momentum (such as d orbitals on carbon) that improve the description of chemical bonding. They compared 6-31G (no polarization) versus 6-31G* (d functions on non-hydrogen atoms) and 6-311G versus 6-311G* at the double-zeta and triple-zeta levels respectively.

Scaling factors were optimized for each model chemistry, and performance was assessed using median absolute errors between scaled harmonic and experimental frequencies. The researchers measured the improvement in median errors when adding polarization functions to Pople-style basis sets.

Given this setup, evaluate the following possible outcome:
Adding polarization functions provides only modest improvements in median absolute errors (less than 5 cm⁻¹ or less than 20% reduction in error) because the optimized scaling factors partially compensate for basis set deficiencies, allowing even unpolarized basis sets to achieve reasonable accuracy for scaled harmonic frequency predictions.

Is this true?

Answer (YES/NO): NO